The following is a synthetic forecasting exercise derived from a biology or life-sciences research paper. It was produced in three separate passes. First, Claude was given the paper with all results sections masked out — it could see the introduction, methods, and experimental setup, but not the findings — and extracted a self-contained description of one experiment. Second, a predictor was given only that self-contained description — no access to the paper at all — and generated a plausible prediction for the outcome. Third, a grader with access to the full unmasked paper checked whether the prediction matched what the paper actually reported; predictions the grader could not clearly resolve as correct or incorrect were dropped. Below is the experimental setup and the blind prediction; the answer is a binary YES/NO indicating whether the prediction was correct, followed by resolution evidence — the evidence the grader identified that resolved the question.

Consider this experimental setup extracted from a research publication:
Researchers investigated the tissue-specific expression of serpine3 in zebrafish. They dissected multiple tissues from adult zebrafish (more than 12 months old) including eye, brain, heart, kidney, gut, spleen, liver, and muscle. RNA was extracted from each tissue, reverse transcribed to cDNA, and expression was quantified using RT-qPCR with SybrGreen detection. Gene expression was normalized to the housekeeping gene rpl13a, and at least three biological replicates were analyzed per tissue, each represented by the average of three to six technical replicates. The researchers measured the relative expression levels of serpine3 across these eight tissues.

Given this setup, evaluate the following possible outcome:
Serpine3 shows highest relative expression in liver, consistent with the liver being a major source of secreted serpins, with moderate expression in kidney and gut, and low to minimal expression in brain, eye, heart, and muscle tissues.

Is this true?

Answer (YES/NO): NO